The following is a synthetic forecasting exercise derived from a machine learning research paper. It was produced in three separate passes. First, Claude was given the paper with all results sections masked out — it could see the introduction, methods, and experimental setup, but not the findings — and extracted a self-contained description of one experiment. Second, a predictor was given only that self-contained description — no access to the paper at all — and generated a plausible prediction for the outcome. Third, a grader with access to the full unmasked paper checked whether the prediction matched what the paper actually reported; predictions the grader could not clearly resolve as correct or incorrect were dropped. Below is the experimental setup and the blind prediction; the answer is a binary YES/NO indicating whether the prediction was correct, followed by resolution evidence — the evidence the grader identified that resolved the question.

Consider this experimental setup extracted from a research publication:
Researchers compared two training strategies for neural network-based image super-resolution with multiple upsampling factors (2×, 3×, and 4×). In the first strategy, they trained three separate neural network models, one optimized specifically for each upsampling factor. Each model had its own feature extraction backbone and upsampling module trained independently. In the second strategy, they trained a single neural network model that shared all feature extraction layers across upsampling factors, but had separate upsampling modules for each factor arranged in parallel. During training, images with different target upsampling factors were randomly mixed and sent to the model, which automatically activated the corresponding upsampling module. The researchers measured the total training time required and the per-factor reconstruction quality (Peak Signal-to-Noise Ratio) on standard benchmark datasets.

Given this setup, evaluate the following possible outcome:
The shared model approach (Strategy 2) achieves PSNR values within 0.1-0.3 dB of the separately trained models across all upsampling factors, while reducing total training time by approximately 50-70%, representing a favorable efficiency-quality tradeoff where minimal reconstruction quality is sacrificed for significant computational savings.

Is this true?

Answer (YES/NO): NO